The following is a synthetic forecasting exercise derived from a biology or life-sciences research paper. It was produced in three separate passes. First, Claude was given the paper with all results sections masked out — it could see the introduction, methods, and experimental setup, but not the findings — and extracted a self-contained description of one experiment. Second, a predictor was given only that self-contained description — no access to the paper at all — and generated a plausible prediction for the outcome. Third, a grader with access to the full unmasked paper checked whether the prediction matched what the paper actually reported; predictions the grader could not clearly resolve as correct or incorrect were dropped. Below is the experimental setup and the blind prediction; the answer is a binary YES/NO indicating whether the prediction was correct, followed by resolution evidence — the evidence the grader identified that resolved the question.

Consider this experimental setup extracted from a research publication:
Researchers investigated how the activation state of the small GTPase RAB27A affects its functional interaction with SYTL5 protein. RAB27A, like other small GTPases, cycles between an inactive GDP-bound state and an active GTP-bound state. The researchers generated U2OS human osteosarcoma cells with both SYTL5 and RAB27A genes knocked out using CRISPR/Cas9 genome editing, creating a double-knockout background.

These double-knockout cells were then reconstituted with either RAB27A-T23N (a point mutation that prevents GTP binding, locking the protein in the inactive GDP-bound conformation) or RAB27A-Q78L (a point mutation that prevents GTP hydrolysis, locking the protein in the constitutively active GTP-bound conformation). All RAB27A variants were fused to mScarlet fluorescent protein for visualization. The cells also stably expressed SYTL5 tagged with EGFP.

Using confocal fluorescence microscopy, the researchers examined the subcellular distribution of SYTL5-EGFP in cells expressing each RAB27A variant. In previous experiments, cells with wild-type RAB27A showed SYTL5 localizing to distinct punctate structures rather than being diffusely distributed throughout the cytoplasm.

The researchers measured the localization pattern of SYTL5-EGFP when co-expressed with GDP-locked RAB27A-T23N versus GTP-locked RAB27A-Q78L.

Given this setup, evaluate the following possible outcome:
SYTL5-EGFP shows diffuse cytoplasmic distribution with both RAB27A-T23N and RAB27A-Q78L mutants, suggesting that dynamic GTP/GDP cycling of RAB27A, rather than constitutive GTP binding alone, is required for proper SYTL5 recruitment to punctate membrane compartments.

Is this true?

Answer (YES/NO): YES